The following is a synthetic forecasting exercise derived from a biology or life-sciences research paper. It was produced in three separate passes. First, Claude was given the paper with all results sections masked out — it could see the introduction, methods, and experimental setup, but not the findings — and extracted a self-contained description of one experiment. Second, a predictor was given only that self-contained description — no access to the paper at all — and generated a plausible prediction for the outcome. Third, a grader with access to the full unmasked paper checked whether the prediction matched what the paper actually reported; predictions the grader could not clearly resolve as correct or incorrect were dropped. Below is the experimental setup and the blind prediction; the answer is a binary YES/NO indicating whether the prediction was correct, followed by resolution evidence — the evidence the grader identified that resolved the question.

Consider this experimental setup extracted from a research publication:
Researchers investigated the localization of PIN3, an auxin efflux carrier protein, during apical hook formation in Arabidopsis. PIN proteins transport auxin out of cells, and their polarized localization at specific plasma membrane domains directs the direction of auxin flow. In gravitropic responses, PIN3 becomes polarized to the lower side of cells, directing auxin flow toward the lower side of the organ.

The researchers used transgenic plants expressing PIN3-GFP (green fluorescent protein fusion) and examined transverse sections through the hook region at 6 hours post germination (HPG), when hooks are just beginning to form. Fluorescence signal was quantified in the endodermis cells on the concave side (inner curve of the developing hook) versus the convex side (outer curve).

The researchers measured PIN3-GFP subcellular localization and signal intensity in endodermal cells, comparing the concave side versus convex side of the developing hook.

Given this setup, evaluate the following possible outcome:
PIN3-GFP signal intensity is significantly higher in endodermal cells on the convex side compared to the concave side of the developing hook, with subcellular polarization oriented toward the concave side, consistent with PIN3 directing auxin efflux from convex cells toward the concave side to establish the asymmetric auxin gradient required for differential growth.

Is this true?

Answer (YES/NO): NO